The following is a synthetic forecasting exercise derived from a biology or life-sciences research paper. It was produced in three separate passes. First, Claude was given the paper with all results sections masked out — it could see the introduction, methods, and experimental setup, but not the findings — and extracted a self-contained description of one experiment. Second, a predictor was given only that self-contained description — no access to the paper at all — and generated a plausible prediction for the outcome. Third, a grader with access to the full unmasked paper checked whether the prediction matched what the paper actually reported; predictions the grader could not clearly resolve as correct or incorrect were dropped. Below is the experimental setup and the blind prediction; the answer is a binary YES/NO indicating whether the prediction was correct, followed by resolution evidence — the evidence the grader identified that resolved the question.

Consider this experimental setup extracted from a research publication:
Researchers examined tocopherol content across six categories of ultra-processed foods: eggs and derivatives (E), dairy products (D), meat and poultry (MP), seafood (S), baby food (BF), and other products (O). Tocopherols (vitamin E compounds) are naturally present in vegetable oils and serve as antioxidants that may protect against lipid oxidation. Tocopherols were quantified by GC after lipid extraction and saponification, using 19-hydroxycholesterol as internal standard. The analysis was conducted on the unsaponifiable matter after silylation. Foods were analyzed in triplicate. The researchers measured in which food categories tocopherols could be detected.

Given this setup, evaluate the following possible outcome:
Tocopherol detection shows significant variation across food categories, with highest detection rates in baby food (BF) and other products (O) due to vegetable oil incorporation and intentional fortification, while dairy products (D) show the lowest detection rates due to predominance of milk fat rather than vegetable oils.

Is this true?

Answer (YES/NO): NO